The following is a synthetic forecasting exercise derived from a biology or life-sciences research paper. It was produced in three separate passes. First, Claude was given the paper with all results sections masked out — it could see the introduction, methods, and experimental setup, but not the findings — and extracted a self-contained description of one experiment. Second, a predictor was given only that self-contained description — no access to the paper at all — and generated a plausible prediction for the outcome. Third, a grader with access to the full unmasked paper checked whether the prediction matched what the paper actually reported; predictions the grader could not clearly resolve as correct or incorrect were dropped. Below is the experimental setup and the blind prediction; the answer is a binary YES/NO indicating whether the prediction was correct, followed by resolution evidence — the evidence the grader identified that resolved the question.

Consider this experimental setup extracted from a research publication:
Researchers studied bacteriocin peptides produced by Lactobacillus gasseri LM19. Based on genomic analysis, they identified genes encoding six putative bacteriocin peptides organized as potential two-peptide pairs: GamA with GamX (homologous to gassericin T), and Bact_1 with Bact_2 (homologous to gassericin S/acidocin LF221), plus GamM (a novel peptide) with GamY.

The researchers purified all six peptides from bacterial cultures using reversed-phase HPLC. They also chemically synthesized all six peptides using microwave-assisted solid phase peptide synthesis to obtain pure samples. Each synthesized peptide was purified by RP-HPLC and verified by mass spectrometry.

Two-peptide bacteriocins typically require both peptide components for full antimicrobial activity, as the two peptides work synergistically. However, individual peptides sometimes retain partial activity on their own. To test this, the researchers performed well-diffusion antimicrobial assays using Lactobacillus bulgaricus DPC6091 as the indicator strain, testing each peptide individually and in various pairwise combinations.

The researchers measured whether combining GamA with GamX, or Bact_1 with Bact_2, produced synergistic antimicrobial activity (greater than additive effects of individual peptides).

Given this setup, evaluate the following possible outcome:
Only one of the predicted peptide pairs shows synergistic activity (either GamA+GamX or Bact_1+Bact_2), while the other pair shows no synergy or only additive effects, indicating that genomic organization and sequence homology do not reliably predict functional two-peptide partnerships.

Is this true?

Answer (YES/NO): YES